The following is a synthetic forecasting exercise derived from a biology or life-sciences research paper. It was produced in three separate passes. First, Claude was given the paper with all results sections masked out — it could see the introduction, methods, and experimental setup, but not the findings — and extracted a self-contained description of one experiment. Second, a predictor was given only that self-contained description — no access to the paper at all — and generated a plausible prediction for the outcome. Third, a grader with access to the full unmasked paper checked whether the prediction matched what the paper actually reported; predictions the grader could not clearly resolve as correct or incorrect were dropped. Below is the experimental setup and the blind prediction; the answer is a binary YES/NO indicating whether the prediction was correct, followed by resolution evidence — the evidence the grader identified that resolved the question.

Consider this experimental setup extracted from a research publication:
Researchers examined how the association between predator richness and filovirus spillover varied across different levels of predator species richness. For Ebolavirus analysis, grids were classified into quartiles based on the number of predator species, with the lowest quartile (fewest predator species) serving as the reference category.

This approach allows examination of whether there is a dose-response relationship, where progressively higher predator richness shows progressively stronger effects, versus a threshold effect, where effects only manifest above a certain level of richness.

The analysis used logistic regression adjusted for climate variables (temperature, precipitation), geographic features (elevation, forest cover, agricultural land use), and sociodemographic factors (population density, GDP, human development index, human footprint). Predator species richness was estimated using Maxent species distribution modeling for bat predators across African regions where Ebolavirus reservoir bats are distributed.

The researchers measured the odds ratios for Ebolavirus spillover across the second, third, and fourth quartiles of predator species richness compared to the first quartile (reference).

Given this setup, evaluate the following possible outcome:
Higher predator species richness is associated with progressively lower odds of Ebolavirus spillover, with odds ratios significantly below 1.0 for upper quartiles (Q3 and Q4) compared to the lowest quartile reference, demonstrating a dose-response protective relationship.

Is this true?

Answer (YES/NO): NO